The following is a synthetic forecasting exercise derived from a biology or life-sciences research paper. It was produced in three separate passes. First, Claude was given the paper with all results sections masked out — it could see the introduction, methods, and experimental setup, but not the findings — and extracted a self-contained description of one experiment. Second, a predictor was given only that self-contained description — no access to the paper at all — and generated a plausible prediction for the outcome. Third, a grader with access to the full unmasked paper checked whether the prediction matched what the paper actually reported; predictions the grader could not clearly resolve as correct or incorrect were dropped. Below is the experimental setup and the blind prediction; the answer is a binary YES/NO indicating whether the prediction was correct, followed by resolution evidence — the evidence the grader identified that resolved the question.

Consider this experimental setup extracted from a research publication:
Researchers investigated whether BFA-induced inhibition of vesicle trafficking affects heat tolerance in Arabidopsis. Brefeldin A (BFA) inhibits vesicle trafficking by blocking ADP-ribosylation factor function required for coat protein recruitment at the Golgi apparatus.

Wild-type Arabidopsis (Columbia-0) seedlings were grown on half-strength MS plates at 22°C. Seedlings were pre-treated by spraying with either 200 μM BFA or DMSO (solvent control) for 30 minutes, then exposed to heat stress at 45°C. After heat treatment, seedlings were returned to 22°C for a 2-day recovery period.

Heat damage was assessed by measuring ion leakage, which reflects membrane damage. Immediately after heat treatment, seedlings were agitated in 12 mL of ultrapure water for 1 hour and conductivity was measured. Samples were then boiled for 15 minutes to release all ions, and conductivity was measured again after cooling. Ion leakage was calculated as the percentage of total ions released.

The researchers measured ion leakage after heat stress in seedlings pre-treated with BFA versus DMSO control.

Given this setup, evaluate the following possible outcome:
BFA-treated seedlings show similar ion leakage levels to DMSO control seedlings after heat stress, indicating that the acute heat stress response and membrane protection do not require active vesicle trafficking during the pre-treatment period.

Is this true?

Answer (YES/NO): NO